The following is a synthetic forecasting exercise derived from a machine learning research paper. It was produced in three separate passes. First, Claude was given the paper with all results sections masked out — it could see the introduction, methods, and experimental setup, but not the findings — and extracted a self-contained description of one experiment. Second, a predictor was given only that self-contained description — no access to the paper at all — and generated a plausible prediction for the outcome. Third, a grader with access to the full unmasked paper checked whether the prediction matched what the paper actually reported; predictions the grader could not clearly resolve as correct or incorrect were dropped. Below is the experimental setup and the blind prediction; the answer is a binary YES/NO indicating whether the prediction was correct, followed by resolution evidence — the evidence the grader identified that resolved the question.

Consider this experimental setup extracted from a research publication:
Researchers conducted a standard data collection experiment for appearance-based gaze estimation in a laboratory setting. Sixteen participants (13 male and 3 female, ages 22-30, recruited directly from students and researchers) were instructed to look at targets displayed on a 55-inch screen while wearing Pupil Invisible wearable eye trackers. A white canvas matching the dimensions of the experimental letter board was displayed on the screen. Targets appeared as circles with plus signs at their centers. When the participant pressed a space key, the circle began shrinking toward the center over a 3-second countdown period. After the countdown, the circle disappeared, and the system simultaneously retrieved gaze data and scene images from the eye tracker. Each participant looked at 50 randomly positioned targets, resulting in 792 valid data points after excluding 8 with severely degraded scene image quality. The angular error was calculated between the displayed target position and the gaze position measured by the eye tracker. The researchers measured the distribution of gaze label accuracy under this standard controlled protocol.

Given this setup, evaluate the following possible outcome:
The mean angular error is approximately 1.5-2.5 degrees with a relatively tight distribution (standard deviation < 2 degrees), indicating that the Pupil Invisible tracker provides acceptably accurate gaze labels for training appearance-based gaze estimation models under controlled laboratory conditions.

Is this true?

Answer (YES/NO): NO